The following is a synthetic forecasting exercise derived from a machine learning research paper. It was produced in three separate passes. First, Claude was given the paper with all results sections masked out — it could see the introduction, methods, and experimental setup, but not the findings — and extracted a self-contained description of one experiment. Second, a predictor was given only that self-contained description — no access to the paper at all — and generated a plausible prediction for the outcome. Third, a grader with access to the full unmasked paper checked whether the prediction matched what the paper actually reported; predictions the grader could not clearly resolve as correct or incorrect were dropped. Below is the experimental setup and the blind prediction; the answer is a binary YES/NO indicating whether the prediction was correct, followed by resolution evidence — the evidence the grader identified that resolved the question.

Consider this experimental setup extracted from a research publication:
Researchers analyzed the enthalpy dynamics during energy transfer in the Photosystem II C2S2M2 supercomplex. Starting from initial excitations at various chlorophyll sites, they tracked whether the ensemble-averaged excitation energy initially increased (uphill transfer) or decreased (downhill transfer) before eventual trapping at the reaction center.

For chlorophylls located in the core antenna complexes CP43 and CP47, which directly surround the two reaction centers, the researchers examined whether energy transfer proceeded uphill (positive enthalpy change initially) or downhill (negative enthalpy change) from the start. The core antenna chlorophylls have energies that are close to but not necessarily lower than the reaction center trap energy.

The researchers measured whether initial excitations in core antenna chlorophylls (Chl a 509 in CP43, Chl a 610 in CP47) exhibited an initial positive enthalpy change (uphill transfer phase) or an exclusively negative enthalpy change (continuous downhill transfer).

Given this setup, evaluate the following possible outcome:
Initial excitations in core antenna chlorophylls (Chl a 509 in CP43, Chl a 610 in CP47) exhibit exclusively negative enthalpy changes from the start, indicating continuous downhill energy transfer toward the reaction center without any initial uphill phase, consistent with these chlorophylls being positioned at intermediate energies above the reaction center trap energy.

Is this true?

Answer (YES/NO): NO